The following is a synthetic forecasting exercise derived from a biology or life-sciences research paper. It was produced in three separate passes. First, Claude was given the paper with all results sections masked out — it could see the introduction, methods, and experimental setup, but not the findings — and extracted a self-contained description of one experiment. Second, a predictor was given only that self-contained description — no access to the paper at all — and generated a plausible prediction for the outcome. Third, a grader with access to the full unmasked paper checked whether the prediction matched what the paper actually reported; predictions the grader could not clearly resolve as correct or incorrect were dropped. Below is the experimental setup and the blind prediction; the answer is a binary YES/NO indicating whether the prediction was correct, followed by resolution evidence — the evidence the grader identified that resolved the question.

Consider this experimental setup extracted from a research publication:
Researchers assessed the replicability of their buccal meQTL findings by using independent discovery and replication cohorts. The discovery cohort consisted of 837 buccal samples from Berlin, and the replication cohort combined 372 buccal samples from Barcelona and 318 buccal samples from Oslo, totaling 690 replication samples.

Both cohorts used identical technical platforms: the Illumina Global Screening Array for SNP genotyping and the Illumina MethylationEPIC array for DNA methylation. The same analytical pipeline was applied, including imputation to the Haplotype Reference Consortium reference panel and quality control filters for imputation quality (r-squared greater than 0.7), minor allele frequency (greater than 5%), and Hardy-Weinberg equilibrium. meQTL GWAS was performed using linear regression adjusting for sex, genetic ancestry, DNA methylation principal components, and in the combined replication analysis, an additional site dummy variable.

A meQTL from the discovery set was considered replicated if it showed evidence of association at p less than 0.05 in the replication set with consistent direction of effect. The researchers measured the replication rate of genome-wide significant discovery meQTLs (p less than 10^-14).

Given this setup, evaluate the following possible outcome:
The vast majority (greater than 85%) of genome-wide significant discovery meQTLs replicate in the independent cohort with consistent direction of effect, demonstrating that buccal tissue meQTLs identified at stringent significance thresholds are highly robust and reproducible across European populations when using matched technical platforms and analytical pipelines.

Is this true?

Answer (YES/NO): YES